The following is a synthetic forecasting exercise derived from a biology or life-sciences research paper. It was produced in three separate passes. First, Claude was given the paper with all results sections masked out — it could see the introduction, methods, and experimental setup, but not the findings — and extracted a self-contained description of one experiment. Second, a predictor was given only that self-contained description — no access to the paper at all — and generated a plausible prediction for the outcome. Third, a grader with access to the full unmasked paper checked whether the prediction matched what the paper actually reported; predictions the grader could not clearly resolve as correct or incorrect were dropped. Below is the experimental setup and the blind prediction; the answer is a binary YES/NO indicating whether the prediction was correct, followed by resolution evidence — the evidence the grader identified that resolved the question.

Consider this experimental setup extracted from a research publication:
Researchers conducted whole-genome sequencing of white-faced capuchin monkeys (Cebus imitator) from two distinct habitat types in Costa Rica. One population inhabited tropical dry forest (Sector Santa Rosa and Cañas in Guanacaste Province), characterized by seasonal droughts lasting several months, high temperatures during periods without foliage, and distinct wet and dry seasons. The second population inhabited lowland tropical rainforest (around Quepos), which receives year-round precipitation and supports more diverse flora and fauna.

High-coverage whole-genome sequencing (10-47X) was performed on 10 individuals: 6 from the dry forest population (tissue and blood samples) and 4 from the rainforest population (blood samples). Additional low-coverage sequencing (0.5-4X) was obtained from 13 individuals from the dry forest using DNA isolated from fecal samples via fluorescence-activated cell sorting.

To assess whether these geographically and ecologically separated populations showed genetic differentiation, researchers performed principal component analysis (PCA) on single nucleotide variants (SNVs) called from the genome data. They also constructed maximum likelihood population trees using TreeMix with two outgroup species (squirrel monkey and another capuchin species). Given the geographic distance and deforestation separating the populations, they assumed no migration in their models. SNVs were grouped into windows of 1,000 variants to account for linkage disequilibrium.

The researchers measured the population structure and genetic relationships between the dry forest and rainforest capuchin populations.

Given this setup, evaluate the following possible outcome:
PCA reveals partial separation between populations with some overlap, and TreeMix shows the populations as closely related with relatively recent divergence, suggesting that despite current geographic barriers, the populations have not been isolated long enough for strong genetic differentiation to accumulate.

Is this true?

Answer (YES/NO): NO